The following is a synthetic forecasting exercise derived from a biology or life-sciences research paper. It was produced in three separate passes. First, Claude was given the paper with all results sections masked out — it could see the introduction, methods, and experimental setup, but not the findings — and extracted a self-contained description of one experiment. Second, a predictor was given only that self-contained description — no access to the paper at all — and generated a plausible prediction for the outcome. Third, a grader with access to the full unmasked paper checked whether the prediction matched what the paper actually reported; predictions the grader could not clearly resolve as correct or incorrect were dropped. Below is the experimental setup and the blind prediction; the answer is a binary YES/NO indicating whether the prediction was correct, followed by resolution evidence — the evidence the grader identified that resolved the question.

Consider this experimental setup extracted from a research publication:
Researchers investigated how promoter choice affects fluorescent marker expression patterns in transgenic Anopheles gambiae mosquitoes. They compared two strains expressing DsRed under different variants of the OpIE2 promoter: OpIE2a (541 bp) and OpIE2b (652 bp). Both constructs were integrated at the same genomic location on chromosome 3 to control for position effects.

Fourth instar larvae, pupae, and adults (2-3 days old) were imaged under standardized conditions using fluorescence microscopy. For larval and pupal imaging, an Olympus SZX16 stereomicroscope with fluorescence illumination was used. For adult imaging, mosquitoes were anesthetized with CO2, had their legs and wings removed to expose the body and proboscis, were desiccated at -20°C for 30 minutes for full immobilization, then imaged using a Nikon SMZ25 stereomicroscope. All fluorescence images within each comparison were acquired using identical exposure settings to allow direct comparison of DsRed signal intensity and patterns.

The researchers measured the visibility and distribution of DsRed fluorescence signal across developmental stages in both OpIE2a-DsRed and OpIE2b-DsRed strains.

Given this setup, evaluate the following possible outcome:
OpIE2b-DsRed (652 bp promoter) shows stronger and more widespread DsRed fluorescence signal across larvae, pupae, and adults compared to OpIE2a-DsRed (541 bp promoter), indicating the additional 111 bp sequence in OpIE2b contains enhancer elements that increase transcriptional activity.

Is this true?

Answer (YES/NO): NO